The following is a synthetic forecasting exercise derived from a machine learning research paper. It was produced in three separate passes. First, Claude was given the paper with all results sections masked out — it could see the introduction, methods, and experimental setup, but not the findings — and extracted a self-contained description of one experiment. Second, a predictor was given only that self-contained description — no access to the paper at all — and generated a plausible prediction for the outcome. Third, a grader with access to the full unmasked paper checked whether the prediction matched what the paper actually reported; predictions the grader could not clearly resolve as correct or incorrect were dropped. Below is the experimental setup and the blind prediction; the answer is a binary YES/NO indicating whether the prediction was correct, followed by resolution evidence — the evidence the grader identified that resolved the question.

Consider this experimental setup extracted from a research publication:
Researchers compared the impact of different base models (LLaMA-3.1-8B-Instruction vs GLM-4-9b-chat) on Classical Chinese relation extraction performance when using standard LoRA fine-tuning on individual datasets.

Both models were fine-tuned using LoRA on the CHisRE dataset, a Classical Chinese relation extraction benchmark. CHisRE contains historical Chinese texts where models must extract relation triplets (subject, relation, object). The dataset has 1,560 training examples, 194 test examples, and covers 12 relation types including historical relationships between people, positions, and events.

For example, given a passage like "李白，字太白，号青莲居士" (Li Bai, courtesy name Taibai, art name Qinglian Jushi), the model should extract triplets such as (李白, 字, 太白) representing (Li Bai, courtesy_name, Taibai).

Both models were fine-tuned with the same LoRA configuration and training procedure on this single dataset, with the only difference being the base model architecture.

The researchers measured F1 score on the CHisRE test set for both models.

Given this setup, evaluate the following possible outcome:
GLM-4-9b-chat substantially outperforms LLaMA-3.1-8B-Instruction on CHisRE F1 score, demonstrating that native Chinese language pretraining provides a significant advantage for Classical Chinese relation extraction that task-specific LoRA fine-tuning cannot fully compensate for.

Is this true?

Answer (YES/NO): YES